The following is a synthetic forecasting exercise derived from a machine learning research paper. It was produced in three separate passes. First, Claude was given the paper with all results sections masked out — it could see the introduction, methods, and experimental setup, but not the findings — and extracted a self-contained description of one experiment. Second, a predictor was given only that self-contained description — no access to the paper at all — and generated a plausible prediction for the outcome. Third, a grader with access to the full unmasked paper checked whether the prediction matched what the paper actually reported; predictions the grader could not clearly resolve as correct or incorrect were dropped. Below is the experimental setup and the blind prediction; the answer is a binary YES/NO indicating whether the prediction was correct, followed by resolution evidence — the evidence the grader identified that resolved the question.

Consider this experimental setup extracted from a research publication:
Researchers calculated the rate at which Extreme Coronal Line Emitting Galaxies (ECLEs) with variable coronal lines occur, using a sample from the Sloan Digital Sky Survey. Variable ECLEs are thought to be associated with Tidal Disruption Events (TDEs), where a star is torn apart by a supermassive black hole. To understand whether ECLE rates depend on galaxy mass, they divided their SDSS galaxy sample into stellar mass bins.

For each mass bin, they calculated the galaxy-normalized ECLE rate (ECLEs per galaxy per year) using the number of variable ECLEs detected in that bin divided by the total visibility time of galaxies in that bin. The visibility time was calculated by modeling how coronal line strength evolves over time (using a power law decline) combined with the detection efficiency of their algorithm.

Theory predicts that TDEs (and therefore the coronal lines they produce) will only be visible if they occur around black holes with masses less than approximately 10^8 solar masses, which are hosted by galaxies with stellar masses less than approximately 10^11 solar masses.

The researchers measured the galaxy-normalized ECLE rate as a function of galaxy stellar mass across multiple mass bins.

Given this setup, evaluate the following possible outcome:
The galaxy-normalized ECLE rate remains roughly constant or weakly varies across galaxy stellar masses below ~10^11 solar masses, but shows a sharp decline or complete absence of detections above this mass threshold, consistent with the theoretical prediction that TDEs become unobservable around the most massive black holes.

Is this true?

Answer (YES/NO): NO